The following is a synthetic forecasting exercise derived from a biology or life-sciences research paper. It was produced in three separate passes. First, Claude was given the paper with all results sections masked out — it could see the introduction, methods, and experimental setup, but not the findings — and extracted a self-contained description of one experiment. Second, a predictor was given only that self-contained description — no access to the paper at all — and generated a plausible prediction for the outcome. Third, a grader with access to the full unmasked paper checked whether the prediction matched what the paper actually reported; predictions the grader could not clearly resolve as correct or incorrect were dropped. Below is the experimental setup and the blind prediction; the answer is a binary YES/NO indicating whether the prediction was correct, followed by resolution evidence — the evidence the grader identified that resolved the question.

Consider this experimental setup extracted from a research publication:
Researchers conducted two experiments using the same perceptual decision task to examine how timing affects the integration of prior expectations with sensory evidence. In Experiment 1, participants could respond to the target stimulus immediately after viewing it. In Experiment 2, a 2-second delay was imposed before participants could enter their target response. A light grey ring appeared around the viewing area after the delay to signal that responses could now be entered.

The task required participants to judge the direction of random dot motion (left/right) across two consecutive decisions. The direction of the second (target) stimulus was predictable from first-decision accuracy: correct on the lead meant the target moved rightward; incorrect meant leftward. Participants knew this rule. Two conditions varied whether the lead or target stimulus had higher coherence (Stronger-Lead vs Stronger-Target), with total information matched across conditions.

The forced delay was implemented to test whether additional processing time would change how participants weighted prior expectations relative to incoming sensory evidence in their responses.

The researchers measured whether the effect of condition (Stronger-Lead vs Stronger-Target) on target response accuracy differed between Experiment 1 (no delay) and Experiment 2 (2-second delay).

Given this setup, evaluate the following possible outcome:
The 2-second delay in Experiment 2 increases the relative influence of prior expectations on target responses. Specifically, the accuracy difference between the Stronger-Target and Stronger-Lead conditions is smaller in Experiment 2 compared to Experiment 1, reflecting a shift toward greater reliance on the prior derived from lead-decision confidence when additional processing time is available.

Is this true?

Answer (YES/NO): NO